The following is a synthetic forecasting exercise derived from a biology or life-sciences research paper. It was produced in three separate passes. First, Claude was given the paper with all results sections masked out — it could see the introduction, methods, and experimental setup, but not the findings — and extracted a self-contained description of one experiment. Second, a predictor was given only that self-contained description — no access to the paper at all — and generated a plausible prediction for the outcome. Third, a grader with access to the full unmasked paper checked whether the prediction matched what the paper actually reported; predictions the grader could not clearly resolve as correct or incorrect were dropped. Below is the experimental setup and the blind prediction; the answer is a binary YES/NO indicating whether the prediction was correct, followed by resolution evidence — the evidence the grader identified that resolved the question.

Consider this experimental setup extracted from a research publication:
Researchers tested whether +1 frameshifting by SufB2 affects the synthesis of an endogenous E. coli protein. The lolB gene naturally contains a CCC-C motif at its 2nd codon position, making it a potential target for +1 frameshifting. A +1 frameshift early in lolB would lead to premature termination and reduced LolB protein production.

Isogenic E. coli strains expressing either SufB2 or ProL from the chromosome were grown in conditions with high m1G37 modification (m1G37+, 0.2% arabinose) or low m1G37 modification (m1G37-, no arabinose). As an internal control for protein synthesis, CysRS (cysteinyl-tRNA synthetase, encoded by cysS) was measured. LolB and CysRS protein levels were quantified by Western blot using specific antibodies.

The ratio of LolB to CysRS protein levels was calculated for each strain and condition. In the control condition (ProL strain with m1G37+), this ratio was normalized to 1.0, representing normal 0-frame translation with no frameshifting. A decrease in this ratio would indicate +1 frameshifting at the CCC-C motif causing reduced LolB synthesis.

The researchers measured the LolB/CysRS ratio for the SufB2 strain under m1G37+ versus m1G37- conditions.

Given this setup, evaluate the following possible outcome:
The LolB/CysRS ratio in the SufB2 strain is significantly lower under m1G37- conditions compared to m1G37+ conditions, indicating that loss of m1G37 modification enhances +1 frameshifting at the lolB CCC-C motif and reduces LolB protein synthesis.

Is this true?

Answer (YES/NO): YES